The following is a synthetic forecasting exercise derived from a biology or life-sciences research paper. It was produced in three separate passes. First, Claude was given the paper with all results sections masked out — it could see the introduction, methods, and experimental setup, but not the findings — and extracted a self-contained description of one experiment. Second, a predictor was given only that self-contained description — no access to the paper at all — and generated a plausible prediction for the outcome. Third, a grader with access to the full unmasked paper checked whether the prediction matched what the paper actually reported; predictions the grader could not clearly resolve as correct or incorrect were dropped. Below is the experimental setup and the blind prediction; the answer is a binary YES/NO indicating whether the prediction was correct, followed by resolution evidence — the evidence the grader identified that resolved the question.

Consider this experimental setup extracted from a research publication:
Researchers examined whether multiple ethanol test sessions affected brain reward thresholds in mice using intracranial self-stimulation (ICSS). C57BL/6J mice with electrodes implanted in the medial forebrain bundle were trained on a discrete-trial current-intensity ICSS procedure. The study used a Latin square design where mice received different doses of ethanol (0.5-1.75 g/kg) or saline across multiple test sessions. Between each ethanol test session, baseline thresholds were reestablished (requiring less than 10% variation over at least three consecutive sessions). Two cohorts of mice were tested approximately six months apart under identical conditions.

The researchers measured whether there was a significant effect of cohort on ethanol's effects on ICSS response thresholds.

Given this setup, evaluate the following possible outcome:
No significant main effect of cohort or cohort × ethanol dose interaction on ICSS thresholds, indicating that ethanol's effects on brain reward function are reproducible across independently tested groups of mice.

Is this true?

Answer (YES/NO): YES